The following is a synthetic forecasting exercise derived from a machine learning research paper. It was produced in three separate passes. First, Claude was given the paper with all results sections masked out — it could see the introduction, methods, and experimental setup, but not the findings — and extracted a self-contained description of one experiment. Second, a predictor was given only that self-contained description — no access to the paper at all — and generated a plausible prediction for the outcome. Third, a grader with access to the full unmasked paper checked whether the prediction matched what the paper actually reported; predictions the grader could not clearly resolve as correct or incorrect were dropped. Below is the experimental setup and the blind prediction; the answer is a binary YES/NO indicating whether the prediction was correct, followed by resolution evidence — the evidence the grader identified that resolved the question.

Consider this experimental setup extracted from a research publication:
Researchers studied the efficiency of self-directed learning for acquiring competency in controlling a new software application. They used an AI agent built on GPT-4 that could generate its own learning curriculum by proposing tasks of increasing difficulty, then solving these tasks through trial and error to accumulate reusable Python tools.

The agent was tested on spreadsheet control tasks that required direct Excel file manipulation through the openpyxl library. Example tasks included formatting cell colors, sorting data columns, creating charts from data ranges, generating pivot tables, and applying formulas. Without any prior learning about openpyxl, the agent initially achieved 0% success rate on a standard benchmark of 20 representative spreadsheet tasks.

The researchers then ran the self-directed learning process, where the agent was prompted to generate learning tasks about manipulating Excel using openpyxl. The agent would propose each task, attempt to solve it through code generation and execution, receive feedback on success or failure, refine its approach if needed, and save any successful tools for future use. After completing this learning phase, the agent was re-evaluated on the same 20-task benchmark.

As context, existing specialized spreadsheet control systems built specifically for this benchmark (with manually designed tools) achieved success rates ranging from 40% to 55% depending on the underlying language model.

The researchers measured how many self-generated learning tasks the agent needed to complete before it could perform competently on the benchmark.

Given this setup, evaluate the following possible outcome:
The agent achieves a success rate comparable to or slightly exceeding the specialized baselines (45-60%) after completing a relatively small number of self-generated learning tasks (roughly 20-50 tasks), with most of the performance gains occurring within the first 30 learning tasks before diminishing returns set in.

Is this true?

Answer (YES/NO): NO